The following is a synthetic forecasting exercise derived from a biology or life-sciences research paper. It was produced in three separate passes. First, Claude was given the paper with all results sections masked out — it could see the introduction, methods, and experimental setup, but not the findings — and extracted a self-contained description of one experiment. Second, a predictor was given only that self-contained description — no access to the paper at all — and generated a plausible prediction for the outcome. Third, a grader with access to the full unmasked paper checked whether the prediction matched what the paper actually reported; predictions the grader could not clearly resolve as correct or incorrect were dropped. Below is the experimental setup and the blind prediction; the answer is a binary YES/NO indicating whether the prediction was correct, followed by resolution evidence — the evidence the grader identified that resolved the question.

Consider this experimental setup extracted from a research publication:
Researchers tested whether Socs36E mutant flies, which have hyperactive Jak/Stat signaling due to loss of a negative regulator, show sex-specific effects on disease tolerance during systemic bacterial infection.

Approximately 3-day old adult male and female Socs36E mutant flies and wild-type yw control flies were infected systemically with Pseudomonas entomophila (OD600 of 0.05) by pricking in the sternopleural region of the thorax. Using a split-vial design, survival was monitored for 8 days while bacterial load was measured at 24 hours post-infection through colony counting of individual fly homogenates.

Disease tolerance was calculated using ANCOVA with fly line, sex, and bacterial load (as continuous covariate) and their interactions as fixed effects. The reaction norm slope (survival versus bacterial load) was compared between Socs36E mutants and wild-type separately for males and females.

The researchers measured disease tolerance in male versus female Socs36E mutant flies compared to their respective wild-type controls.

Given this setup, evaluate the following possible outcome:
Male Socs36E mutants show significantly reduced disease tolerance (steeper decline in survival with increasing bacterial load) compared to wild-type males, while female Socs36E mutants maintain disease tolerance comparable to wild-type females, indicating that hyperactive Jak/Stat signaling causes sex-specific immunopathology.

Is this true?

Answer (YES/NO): YES